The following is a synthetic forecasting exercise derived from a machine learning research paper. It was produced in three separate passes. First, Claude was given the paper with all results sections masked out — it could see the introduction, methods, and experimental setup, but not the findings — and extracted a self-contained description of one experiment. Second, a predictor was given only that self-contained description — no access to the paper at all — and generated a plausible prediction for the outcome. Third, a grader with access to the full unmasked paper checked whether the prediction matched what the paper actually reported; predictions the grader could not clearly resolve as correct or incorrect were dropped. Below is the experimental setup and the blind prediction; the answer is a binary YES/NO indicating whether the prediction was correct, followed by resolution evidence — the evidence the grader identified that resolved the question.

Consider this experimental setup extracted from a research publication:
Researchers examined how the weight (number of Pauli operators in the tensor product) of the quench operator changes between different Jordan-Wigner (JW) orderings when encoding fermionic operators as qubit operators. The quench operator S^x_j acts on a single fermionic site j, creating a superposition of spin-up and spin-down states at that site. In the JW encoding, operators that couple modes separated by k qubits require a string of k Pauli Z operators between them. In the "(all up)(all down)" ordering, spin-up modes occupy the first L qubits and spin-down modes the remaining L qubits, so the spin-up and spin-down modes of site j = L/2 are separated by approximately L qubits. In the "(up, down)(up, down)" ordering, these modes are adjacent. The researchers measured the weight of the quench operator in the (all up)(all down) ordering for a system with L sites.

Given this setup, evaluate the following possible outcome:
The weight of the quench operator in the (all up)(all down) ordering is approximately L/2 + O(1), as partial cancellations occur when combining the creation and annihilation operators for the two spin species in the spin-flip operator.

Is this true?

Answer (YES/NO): NO